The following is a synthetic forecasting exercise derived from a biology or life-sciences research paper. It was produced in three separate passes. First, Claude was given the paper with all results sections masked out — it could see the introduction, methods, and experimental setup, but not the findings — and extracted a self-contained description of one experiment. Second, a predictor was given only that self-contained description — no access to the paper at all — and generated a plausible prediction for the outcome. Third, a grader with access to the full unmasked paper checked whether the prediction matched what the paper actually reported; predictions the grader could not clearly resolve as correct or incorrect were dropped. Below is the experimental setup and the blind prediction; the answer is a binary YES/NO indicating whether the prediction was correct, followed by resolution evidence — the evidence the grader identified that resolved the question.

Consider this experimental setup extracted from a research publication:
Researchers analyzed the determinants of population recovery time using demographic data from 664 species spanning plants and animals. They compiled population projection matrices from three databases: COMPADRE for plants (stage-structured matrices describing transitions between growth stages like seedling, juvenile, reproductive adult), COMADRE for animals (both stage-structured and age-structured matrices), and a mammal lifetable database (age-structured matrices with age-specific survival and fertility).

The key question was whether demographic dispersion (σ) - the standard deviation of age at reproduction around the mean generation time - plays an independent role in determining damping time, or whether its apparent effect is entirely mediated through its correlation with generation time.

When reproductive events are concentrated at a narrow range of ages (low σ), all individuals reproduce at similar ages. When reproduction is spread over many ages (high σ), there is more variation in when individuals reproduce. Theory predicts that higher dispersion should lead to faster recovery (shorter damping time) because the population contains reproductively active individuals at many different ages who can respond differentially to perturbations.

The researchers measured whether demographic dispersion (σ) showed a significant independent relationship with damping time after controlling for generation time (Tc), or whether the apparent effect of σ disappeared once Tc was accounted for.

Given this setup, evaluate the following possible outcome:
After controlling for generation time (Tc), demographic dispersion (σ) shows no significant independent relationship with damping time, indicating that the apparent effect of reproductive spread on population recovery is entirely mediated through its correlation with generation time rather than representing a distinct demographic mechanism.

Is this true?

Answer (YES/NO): YES